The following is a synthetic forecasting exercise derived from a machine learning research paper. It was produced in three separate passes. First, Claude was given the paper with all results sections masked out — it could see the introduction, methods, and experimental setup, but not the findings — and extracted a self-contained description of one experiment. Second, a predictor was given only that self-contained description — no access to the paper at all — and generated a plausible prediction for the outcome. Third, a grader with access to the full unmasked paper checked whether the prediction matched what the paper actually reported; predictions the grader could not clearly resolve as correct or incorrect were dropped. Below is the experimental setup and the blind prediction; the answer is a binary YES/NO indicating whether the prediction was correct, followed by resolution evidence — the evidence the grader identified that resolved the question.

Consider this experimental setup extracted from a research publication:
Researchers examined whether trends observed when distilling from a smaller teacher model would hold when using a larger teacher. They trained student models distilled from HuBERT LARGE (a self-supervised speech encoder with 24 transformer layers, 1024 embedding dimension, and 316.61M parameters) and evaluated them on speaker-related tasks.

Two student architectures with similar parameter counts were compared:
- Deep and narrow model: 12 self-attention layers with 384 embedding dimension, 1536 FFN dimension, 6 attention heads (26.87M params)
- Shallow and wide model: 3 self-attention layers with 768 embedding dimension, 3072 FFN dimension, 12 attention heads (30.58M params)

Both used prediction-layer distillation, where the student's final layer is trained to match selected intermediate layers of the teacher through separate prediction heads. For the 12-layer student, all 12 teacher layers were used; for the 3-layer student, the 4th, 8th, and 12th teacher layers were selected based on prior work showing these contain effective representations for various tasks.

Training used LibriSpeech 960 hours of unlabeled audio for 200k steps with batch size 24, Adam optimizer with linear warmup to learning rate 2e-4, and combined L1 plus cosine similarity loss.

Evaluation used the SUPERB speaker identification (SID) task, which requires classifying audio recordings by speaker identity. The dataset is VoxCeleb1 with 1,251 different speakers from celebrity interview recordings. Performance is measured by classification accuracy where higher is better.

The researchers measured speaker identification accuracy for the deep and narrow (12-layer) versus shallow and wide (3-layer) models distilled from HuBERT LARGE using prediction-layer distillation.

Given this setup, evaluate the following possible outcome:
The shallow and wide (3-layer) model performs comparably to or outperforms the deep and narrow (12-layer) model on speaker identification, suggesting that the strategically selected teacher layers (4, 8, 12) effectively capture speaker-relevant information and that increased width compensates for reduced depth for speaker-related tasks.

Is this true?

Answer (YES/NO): YES